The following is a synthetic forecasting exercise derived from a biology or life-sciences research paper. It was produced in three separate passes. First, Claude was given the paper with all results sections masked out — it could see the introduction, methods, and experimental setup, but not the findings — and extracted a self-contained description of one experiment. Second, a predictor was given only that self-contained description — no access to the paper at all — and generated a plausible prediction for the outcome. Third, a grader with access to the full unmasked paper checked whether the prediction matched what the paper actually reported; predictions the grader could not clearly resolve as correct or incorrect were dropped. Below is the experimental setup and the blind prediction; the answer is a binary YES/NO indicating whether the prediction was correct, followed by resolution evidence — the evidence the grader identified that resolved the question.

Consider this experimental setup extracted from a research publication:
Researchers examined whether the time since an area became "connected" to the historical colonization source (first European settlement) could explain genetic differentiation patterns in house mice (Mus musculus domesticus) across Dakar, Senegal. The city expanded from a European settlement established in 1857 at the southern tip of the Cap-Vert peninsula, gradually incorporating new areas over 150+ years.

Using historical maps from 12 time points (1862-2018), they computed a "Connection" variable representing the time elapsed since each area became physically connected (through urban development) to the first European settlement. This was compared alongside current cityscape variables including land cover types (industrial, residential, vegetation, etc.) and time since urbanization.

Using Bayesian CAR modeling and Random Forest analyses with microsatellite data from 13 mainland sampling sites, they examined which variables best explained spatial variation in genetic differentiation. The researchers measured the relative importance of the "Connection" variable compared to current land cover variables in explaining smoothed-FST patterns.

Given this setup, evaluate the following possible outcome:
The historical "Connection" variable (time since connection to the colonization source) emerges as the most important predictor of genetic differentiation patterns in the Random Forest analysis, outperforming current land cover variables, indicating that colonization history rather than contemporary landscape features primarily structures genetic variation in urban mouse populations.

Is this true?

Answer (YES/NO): YES